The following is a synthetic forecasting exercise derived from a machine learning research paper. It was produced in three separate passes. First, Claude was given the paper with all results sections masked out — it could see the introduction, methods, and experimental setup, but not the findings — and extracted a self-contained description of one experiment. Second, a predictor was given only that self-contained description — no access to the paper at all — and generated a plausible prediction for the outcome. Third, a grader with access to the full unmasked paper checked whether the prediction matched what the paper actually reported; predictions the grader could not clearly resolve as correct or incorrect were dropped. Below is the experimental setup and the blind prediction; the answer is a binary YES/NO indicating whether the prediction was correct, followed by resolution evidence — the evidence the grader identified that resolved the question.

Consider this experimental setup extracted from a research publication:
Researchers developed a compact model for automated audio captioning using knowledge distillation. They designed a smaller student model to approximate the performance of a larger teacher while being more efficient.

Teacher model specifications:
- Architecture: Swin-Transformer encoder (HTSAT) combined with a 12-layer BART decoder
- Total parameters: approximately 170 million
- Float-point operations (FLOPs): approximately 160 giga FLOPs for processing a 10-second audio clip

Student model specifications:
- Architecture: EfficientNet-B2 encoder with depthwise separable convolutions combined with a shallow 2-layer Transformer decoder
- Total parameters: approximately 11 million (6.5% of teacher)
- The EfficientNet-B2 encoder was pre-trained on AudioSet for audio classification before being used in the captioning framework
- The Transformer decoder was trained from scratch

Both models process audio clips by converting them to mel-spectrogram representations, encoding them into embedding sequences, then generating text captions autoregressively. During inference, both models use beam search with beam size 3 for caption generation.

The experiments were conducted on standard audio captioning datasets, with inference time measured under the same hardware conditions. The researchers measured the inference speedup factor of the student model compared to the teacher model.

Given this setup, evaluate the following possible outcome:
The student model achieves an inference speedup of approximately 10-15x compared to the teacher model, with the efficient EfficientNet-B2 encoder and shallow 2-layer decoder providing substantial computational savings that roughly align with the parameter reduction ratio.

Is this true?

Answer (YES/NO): NO